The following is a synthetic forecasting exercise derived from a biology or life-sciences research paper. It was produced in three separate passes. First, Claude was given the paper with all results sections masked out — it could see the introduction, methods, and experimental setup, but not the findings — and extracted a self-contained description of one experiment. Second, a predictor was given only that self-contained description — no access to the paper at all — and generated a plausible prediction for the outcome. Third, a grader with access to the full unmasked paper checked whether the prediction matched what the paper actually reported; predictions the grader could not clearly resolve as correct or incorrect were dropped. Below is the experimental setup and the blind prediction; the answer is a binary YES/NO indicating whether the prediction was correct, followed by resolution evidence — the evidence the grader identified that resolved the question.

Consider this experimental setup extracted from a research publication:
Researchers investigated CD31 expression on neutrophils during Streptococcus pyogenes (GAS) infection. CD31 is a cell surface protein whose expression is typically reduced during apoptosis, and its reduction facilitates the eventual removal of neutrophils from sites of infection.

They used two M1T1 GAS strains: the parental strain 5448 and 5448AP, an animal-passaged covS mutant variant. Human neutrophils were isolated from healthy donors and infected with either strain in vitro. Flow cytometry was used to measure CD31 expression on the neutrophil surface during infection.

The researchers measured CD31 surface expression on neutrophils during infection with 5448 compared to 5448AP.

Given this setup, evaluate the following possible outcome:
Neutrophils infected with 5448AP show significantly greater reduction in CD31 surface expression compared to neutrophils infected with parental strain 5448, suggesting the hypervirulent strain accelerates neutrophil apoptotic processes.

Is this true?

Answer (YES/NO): NO